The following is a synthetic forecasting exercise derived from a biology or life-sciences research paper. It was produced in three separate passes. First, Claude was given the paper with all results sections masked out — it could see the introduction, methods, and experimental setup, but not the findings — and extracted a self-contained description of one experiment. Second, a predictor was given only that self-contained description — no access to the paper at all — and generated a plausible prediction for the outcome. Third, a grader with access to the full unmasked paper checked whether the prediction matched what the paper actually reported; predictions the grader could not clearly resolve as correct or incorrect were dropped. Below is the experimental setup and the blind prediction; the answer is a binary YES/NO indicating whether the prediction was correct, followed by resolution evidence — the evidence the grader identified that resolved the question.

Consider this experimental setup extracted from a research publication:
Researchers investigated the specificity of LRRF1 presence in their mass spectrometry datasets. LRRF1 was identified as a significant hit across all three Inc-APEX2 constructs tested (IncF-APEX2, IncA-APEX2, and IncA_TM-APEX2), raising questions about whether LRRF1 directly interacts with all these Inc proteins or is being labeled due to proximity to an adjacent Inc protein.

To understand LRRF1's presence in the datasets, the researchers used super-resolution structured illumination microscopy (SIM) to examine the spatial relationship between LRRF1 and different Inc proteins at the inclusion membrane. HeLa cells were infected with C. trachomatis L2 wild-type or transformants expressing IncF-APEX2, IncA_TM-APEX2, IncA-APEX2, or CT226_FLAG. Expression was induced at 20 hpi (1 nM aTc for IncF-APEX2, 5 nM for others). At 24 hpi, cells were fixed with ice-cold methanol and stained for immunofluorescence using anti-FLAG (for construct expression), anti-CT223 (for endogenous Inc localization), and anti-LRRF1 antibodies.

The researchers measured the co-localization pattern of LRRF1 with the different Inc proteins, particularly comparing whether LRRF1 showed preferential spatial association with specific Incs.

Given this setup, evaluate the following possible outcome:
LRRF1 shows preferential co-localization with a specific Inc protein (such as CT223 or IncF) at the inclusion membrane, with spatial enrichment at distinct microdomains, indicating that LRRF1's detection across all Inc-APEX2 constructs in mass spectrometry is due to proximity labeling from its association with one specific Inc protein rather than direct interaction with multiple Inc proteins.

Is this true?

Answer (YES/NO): NO